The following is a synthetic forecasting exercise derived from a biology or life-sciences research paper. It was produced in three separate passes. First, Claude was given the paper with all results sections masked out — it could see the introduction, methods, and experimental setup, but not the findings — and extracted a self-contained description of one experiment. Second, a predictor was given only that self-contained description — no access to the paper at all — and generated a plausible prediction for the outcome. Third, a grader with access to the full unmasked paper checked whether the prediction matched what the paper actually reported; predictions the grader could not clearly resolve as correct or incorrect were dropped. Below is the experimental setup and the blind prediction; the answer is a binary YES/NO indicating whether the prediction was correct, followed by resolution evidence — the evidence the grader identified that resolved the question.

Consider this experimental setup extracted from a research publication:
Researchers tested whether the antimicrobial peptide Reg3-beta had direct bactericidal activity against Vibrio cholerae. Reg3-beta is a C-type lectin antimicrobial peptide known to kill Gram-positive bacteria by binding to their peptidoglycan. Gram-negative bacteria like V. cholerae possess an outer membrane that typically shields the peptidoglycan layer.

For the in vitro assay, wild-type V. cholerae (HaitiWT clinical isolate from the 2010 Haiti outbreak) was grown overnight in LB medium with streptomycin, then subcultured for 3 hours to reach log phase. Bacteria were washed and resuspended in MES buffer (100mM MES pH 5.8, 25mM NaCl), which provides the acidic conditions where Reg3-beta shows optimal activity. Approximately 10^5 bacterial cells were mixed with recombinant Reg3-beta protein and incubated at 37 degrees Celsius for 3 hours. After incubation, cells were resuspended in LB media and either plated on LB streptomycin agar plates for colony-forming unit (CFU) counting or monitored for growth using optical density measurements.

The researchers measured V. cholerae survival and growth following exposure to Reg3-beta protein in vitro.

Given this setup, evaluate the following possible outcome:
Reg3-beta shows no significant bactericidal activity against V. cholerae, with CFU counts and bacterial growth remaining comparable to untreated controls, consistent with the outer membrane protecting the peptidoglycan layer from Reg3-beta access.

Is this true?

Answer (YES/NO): NO